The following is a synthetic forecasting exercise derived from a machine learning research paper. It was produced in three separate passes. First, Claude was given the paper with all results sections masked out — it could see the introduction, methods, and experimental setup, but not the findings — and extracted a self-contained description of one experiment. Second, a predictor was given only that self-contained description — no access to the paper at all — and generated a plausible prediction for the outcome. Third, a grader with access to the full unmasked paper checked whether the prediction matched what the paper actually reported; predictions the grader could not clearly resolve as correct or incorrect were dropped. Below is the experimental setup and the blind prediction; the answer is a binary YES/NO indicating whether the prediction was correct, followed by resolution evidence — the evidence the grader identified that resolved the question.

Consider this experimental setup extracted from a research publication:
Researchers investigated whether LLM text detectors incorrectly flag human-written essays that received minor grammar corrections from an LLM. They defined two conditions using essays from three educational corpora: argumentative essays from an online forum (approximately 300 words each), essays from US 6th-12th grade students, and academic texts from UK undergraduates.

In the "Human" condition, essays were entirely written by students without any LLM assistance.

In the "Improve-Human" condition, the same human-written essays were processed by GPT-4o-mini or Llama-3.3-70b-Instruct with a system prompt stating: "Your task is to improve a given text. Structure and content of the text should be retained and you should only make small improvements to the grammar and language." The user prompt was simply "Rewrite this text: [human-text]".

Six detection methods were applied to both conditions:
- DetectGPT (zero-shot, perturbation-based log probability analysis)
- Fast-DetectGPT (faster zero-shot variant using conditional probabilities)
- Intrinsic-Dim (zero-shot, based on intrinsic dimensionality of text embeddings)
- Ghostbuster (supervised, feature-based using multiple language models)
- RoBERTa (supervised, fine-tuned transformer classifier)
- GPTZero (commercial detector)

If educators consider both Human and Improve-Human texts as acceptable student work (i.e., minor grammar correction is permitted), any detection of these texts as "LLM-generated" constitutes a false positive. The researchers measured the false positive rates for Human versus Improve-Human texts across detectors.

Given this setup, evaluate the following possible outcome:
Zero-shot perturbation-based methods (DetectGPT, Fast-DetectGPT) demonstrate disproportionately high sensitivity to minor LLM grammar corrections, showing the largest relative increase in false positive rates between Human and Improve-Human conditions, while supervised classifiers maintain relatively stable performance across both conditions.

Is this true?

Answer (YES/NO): NO